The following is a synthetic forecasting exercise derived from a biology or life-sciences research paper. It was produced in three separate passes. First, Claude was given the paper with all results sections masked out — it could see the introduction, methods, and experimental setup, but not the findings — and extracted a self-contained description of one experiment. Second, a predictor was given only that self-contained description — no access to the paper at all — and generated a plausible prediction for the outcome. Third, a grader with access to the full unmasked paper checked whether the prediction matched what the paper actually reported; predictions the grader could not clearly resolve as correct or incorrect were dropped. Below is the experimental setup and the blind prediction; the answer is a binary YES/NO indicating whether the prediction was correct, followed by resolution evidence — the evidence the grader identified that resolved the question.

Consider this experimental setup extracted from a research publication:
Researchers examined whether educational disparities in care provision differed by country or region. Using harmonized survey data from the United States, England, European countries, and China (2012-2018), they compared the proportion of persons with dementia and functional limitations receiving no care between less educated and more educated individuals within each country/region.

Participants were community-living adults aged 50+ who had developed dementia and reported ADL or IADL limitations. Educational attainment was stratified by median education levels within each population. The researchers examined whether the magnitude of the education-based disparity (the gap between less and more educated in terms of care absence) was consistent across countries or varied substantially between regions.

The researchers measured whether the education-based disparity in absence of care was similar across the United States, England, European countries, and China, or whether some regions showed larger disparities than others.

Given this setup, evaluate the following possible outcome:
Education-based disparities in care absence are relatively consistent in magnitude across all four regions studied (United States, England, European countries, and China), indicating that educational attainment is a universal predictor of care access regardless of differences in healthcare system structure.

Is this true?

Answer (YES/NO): NO